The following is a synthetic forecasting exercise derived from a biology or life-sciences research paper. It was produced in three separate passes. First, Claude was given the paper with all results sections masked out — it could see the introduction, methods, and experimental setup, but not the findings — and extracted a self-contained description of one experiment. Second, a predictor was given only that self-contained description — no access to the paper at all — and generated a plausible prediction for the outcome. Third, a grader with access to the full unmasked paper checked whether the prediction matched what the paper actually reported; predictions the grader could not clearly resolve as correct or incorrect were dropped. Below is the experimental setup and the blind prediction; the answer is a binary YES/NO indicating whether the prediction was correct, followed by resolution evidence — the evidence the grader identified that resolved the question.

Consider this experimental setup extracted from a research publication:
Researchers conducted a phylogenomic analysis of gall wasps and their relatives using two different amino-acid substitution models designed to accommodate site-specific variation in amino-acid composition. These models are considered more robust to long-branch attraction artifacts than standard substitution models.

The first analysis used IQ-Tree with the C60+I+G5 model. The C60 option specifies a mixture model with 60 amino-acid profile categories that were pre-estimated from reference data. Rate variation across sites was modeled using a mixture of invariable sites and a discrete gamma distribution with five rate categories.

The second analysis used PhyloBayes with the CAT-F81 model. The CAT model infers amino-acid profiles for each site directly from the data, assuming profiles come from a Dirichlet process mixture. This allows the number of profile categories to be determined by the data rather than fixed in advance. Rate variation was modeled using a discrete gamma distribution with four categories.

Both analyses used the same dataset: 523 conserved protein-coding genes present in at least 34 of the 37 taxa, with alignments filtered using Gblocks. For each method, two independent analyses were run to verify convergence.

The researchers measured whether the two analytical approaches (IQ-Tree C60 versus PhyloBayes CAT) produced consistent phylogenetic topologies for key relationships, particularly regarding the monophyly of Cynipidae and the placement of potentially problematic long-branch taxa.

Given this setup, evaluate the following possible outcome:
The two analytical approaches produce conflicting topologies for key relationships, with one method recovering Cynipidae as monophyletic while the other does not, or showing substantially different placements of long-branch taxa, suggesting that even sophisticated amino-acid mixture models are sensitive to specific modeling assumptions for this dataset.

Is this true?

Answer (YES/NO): NO